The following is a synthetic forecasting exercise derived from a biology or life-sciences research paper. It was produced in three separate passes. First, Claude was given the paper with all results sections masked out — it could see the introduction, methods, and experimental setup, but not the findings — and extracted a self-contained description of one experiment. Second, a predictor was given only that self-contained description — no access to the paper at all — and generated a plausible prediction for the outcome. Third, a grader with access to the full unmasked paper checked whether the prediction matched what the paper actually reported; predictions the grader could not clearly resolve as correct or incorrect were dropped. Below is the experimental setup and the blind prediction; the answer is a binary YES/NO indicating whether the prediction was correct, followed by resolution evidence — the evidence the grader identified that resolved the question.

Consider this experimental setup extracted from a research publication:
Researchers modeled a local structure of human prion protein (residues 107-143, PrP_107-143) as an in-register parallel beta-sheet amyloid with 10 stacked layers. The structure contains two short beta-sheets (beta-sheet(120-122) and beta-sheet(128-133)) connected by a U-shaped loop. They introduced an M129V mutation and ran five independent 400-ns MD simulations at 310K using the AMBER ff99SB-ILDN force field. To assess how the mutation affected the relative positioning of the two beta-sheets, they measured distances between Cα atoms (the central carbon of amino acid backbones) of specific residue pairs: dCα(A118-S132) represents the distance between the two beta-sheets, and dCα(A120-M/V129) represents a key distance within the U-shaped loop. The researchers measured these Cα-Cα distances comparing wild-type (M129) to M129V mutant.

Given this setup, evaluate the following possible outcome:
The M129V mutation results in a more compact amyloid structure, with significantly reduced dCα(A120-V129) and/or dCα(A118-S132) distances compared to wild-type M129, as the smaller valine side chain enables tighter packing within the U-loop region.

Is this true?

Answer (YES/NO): YES